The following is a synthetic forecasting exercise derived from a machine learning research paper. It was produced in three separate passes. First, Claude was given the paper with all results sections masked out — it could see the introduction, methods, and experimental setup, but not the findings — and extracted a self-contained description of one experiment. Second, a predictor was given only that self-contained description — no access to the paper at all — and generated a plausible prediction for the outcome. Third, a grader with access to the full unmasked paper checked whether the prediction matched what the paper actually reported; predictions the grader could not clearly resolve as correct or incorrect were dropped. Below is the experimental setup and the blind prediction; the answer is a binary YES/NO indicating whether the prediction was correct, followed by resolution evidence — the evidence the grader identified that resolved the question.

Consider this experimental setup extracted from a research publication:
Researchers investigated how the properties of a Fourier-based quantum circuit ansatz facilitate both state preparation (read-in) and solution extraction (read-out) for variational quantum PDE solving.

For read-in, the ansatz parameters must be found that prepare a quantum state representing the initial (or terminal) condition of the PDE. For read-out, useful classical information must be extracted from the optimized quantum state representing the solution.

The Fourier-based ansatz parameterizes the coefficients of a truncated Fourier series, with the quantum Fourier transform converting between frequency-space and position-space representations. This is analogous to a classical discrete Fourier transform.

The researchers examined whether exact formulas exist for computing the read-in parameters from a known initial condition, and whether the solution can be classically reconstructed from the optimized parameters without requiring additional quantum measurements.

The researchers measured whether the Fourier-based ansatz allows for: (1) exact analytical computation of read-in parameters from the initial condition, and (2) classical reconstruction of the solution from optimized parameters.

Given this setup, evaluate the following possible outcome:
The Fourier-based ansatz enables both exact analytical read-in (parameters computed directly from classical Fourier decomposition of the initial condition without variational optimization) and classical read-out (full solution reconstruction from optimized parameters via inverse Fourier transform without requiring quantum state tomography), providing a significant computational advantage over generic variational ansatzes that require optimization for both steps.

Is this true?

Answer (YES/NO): YES